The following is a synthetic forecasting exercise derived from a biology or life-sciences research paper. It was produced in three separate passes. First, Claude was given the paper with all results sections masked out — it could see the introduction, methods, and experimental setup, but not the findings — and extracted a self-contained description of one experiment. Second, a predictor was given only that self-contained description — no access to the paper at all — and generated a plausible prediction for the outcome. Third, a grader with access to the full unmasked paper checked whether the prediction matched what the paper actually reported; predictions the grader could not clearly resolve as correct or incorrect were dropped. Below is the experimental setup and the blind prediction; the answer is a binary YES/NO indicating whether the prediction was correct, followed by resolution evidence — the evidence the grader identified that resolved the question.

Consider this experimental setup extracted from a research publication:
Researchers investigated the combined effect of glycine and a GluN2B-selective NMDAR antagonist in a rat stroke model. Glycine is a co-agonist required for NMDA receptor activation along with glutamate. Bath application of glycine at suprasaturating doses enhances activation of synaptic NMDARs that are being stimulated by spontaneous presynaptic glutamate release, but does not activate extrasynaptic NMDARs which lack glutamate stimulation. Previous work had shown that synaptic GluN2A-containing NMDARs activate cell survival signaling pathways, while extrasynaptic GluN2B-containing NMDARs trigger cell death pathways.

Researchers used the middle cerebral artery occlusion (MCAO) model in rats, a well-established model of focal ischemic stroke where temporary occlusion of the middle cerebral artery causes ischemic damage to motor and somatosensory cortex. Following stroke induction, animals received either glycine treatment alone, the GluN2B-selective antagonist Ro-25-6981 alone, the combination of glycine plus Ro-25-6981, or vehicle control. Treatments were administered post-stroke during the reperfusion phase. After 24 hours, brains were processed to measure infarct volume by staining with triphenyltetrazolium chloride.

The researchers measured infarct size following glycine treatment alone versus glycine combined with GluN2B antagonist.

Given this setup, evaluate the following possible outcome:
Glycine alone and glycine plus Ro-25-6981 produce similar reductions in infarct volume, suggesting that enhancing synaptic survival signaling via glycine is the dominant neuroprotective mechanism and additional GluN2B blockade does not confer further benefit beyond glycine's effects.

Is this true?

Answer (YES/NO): NO